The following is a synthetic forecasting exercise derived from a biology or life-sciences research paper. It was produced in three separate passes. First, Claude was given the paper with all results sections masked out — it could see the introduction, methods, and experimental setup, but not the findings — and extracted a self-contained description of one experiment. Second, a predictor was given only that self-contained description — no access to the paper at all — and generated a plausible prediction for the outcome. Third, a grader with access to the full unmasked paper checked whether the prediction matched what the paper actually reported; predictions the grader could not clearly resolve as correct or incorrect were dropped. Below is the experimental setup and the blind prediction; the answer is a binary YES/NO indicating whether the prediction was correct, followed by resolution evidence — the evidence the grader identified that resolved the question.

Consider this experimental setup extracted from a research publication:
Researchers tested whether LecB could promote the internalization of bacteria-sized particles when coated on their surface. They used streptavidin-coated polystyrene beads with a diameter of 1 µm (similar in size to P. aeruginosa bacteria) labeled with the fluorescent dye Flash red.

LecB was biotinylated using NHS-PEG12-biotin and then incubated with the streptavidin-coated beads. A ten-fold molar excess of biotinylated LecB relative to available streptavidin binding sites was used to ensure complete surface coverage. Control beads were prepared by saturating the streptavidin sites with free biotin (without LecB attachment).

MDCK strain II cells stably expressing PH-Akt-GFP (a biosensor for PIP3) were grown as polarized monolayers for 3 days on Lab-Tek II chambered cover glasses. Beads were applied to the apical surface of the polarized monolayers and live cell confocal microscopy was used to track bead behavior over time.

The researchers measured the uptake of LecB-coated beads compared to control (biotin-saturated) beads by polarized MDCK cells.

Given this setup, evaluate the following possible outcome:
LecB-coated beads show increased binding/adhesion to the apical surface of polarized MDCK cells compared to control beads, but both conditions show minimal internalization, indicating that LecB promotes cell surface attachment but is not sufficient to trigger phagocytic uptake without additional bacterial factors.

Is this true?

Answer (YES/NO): NO